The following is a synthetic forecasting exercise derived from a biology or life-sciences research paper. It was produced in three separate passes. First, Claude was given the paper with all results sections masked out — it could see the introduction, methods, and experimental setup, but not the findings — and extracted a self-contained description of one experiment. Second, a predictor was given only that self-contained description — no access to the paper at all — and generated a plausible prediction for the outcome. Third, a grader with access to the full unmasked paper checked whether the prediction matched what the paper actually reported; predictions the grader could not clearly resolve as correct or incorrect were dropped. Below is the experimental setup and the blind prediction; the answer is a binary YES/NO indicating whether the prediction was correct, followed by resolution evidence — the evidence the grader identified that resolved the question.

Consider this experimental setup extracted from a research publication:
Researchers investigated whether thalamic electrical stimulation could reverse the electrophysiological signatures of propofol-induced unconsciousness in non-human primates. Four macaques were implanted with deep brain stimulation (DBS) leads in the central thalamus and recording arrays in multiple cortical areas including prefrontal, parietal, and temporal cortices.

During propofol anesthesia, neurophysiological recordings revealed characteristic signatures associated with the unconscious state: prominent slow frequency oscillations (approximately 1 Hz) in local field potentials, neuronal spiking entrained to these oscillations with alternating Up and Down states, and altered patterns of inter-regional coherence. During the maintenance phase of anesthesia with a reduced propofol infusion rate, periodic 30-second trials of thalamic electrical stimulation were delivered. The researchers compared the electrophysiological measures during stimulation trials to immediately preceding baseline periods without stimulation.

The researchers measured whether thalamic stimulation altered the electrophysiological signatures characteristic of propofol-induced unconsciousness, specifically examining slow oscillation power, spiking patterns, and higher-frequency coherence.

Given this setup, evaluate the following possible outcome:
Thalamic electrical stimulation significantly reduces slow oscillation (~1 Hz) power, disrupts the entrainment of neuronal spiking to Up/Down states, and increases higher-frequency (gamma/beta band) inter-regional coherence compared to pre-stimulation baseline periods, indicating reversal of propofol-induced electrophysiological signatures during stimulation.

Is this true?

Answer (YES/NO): NO